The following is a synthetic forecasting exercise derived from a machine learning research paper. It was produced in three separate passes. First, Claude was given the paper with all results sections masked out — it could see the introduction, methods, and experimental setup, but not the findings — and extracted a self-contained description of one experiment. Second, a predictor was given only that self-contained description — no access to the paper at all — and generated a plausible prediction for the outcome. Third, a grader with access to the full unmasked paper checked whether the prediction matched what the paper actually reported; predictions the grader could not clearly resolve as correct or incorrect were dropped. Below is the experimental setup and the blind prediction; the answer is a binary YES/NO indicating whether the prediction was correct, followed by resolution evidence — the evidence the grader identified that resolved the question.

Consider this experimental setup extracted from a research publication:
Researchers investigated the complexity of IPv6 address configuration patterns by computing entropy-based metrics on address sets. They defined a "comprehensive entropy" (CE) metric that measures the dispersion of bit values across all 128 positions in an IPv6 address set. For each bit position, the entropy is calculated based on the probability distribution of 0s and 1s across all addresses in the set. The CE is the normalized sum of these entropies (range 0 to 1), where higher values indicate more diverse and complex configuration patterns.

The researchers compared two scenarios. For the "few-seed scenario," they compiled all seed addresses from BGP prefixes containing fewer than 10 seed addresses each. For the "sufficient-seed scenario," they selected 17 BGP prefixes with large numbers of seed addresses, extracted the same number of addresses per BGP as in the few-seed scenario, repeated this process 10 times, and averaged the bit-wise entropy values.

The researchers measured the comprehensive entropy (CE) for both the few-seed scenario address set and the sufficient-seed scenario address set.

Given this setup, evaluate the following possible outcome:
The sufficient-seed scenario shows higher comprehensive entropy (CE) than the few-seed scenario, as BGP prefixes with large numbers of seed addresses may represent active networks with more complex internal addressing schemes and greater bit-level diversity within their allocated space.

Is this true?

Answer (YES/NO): NO